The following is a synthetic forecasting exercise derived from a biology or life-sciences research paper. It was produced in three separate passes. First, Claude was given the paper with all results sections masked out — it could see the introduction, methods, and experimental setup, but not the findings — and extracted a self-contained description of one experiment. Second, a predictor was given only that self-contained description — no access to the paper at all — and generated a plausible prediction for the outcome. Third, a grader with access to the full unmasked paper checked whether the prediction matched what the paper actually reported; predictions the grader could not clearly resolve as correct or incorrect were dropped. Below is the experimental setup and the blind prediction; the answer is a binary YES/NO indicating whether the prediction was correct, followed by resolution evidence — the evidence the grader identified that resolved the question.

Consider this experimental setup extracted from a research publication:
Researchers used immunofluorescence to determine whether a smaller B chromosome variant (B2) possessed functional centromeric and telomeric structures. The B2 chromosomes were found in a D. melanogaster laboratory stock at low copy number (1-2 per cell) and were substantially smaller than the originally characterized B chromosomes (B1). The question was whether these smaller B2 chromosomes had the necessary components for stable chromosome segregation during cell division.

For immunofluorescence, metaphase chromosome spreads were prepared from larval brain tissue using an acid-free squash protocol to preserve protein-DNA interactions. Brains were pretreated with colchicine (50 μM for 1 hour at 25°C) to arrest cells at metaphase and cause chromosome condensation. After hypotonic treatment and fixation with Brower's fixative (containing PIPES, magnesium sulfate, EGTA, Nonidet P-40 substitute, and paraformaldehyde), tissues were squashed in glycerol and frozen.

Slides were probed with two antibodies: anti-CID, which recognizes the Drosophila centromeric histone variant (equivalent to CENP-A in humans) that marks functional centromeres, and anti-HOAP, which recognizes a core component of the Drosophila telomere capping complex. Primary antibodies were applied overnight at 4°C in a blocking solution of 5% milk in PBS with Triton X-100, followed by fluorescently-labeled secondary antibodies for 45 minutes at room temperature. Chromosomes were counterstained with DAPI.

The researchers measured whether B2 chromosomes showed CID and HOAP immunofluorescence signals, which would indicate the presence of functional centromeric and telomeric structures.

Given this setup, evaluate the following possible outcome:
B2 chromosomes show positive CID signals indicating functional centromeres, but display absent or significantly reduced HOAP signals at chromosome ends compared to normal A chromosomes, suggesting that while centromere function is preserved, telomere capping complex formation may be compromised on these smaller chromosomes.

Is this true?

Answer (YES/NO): NO